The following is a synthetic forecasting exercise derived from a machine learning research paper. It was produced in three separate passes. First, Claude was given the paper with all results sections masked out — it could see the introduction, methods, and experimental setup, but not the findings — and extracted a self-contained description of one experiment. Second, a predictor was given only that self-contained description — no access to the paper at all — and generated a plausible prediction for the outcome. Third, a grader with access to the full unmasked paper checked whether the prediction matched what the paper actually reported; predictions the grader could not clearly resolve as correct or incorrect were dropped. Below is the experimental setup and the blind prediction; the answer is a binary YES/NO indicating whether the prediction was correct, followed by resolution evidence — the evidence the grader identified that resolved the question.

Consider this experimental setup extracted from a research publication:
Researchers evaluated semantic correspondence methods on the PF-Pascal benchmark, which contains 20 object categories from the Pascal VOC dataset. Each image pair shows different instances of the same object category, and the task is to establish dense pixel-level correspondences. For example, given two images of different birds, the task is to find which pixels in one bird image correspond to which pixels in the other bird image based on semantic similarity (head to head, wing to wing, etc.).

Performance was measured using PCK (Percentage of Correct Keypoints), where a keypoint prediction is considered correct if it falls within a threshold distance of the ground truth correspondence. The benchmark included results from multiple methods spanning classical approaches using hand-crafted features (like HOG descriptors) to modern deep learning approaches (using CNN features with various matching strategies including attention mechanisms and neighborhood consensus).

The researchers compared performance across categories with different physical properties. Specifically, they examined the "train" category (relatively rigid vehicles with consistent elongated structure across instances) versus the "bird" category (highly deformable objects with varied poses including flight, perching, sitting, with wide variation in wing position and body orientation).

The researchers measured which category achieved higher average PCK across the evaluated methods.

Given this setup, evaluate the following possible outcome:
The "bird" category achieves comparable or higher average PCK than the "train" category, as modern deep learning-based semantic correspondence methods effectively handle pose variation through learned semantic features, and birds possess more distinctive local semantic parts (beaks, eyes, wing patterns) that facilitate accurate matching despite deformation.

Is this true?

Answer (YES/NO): YES